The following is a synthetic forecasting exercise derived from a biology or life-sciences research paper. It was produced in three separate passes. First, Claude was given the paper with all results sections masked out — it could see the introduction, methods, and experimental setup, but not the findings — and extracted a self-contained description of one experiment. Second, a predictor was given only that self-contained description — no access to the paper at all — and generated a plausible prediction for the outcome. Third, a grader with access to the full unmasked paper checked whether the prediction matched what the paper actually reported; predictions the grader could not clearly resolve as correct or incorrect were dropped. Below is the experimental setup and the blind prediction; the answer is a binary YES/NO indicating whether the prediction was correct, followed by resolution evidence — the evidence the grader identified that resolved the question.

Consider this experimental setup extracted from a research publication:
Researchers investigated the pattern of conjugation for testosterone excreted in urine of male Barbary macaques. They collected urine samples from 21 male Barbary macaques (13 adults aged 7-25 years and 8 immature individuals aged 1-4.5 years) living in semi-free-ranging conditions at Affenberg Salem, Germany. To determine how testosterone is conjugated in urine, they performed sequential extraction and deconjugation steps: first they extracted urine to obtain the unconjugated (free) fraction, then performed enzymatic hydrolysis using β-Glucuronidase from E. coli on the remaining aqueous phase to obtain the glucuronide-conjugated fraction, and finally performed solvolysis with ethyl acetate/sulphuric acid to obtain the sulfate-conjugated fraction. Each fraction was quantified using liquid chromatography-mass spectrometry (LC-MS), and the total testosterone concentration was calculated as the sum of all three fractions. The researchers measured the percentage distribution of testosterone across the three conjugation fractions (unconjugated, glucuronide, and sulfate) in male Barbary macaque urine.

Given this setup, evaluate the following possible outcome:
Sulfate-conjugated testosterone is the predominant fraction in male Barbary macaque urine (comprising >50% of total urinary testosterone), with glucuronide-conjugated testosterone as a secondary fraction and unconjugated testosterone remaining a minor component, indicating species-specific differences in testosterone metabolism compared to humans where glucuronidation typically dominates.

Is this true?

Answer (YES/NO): NO